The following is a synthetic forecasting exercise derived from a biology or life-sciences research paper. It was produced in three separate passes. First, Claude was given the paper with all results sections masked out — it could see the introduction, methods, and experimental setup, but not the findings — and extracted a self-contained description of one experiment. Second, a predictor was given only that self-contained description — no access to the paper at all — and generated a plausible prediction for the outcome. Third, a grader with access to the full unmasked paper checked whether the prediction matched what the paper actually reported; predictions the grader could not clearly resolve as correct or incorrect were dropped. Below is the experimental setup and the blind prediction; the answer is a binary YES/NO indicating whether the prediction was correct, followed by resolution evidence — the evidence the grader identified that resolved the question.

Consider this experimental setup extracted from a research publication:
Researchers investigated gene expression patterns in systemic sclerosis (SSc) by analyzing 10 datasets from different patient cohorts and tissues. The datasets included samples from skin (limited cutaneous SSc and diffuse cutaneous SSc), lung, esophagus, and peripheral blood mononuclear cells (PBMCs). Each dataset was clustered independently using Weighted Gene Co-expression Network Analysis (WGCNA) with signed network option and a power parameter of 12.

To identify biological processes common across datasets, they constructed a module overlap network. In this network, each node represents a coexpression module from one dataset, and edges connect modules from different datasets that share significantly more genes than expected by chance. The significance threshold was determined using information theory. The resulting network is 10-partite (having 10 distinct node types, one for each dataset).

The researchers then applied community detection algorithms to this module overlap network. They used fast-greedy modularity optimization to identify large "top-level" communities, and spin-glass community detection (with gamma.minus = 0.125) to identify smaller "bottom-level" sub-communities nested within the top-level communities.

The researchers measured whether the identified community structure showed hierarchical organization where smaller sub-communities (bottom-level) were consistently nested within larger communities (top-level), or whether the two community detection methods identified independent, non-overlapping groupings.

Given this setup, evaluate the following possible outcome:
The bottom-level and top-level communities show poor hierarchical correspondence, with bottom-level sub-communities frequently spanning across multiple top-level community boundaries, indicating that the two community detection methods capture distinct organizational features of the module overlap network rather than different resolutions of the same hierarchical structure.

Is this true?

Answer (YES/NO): NO